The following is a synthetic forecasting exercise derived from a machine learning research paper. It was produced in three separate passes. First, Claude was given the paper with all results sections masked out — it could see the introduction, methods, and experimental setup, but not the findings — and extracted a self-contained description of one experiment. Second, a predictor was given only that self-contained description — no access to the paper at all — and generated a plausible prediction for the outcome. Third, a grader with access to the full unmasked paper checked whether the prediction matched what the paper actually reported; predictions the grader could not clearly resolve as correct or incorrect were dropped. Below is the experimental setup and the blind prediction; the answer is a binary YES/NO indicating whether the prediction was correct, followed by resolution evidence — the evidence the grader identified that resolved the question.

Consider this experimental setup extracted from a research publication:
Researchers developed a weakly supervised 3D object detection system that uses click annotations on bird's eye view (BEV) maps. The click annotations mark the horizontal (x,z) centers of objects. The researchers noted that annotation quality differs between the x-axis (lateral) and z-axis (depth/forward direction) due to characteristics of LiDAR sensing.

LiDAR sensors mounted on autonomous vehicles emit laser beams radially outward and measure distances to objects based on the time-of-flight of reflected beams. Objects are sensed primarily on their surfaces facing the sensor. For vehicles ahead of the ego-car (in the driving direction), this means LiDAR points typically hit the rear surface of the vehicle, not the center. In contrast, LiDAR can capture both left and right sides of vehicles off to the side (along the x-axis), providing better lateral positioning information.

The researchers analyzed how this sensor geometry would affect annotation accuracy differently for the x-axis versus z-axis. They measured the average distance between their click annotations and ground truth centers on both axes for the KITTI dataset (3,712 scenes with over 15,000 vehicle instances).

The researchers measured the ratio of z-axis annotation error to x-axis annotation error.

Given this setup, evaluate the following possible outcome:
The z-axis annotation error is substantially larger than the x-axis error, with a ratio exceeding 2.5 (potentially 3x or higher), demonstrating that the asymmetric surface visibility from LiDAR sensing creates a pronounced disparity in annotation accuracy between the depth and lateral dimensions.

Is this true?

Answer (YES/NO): YES